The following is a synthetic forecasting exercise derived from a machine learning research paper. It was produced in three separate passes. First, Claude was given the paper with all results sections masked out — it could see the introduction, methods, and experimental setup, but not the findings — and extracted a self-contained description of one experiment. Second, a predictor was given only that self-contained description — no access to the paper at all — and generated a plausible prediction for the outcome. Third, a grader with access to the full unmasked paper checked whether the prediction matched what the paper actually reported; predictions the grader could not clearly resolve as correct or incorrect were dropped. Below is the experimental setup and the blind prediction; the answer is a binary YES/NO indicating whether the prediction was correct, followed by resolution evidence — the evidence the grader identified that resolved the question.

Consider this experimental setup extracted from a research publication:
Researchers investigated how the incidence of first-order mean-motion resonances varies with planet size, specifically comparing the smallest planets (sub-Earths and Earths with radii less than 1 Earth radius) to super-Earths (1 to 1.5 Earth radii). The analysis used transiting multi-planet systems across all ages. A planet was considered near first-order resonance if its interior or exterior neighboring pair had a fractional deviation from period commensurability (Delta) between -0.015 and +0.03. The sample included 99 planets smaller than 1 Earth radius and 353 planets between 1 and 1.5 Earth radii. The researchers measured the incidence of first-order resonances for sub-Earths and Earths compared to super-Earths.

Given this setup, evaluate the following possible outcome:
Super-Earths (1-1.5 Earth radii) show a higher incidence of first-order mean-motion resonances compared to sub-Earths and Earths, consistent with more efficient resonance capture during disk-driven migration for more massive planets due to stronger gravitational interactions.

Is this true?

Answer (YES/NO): NO